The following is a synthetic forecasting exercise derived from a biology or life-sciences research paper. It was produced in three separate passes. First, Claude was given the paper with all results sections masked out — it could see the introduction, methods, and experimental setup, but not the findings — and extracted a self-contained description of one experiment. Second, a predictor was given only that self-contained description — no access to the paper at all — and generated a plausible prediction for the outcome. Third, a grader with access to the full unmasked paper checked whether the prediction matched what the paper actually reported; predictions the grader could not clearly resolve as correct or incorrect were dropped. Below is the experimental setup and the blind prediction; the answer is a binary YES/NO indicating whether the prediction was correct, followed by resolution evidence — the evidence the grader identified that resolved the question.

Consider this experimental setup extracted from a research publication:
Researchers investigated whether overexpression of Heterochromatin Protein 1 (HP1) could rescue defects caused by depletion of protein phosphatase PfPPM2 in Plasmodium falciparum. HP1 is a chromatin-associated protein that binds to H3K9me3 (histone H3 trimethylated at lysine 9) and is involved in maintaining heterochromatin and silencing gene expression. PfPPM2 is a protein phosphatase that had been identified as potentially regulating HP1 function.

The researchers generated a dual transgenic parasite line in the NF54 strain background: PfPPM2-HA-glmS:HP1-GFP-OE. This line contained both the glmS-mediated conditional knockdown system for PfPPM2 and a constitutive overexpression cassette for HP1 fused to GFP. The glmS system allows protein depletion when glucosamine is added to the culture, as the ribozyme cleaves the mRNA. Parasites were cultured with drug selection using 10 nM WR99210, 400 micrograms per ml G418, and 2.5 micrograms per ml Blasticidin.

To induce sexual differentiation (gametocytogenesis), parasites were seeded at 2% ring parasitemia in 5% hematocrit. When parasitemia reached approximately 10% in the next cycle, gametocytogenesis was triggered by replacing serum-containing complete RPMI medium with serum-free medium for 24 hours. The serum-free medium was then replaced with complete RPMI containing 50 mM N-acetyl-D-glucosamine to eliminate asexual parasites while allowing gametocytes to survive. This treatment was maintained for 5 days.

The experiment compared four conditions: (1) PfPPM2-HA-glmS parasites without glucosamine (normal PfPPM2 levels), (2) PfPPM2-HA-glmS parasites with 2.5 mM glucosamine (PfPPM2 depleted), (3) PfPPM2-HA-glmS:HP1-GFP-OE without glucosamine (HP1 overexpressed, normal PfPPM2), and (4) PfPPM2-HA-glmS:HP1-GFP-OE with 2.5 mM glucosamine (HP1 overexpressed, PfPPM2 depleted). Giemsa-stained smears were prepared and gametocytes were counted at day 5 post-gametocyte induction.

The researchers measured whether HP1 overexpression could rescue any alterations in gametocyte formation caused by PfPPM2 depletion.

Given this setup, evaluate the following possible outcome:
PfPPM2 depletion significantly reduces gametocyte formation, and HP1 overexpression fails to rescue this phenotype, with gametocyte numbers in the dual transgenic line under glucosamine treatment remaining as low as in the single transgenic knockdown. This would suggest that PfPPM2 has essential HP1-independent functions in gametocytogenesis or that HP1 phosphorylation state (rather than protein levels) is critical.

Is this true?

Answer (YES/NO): NO